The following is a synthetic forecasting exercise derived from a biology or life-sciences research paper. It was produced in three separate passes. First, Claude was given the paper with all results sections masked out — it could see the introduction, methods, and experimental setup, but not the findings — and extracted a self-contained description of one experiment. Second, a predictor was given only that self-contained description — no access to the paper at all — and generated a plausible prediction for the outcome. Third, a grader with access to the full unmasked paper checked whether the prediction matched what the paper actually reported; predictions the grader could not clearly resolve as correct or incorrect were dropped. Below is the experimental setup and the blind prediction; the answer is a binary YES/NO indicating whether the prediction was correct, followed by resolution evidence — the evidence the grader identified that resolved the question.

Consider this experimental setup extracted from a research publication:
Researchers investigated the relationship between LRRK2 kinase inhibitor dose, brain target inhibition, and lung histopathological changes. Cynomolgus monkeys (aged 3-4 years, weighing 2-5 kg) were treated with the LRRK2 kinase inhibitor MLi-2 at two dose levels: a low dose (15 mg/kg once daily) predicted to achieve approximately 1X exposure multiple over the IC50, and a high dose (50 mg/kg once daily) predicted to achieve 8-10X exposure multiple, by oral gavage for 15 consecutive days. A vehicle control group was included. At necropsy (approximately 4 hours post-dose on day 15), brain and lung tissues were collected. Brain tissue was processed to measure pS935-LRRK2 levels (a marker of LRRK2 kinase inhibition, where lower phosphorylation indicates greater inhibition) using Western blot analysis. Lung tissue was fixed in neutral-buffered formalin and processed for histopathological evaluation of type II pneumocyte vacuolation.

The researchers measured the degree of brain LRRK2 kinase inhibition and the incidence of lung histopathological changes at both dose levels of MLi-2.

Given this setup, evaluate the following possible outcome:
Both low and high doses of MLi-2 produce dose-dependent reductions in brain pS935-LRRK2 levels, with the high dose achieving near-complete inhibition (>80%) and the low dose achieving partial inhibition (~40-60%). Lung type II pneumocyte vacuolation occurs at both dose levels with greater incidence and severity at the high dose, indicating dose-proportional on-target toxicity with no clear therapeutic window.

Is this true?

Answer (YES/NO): NO